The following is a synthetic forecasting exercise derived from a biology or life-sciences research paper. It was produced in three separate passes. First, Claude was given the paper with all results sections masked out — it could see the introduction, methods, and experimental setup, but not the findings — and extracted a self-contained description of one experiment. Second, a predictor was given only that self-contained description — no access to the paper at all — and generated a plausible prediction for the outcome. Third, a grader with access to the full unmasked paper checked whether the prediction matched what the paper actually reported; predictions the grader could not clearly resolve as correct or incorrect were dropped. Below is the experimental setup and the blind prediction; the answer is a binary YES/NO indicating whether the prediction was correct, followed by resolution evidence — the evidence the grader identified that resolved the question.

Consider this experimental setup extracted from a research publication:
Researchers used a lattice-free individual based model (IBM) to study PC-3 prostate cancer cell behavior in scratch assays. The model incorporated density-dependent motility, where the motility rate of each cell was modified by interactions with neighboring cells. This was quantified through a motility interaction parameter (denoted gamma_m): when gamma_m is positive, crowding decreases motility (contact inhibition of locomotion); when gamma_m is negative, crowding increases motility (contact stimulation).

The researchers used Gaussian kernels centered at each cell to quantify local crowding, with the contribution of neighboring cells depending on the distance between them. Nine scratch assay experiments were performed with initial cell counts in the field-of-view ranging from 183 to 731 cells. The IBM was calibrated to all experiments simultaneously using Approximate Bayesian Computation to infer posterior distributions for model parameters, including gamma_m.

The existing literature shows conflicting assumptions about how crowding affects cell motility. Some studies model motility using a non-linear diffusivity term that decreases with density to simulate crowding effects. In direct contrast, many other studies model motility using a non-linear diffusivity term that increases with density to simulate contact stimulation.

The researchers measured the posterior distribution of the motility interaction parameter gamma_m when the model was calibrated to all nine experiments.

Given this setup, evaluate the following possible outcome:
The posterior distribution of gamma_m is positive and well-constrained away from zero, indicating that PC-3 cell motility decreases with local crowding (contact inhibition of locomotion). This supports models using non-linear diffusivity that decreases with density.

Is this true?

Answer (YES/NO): NO